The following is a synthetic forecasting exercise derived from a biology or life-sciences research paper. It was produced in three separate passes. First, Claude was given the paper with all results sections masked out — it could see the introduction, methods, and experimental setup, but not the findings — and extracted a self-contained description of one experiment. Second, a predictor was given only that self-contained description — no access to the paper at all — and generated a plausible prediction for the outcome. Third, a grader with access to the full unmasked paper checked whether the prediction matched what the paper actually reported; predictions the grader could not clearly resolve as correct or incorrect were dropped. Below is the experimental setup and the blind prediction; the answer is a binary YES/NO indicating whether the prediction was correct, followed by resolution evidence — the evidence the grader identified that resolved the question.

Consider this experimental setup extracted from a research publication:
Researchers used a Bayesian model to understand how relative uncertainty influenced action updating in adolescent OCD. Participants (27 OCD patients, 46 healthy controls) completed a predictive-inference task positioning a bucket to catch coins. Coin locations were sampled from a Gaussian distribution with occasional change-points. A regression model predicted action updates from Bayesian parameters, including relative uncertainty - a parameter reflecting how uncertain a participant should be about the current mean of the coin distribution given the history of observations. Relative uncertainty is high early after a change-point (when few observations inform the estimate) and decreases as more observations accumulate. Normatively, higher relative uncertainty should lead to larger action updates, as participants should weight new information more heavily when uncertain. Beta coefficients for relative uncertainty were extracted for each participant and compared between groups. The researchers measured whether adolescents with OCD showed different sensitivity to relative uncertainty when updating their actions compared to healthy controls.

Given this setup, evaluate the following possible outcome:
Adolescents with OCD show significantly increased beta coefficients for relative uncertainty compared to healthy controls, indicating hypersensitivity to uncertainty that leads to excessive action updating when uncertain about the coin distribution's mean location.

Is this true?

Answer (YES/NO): NO